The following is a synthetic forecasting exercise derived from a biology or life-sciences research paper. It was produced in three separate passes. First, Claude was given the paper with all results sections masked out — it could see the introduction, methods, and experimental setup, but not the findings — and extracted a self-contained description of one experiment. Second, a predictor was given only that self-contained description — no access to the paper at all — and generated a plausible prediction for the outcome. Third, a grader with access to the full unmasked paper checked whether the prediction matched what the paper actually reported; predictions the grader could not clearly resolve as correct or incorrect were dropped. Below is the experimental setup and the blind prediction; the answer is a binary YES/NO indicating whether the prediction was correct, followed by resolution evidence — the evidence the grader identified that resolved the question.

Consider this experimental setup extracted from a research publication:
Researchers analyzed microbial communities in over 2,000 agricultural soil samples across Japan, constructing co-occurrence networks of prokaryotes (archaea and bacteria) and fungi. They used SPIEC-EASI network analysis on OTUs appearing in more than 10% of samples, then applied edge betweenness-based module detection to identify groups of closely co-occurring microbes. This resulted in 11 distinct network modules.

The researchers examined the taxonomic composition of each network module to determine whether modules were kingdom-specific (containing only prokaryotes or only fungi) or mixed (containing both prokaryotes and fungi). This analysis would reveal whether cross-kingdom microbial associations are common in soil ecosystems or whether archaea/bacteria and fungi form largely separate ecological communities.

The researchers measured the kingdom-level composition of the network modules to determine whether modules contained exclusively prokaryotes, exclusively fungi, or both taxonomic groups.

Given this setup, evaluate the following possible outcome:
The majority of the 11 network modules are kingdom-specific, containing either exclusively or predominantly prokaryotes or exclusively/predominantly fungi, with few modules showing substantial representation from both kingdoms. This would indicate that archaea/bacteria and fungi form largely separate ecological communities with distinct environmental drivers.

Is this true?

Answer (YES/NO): NO